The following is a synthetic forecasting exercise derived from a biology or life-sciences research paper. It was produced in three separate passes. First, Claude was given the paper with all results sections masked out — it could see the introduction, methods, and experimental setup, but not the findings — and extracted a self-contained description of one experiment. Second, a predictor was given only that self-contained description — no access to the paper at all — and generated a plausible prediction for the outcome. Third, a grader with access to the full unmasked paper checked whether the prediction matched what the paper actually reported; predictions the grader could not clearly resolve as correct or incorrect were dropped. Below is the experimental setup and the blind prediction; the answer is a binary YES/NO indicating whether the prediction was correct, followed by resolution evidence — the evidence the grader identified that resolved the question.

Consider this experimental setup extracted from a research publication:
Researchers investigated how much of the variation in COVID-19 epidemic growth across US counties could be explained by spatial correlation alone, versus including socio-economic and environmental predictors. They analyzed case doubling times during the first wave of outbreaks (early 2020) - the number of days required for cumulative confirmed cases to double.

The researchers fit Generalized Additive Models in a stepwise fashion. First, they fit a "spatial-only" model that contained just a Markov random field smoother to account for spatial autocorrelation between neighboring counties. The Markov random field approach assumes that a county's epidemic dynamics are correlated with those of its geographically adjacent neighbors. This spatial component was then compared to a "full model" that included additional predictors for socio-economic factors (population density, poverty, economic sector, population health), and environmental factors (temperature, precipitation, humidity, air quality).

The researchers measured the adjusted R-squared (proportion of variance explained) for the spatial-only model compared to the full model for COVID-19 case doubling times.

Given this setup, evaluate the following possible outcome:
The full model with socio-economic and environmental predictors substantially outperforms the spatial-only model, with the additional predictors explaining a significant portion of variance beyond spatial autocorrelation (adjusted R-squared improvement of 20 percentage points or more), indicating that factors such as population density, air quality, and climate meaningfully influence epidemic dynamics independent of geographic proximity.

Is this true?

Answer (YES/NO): YES